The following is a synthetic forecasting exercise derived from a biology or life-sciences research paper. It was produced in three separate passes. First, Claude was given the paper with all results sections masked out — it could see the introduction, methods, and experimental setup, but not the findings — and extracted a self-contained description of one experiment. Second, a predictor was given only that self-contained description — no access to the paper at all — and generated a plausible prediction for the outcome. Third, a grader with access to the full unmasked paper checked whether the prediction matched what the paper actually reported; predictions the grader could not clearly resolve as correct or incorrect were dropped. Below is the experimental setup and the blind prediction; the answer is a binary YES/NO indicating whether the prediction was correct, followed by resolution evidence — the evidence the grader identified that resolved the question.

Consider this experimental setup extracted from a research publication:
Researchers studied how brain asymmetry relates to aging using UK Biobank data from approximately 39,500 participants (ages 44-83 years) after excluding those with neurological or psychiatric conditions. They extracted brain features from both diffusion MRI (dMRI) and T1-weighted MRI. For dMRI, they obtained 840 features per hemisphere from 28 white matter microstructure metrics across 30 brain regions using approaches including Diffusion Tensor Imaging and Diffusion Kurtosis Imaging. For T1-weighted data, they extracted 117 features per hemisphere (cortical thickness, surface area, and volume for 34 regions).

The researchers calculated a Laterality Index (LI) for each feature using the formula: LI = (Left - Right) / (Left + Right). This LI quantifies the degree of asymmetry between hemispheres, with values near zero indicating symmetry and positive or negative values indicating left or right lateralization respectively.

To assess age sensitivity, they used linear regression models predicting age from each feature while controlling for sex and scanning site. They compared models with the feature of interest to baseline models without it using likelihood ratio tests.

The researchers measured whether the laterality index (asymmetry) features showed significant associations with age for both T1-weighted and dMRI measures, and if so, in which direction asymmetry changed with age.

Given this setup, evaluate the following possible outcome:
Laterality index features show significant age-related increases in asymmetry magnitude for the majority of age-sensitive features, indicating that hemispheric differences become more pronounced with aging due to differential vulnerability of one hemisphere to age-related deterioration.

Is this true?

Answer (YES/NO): NO